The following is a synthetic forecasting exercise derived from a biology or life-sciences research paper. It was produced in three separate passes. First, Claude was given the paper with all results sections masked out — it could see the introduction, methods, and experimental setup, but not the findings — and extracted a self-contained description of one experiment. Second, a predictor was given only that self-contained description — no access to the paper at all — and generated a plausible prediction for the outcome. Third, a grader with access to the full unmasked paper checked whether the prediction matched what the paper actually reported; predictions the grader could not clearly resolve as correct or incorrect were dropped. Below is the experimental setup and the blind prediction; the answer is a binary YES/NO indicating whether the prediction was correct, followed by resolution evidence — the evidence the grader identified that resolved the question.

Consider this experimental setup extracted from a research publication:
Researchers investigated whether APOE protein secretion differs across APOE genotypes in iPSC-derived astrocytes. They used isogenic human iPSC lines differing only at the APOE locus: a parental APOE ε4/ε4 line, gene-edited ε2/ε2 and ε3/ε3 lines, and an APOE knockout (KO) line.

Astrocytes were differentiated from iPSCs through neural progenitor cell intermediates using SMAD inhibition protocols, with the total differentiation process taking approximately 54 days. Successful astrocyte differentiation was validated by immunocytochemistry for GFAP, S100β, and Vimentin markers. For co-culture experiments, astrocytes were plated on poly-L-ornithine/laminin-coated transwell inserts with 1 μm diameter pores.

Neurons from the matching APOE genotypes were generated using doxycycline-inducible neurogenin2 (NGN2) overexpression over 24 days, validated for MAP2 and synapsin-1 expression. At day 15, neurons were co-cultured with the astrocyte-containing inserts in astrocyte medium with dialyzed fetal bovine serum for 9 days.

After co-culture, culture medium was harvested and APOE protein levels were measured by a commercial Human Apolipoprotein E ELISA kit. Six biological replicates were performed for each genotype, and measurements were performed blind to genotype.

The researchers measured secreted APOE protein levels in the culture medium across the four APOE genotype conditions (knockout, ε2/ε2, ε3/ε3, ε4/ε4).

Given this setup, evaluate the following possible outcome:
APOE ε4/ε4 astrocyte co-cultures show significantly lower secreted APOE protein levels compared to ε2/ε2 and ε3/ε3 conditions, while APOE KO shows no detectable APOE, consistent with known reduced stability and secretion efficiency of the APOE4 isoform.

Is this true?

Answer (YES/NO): NO